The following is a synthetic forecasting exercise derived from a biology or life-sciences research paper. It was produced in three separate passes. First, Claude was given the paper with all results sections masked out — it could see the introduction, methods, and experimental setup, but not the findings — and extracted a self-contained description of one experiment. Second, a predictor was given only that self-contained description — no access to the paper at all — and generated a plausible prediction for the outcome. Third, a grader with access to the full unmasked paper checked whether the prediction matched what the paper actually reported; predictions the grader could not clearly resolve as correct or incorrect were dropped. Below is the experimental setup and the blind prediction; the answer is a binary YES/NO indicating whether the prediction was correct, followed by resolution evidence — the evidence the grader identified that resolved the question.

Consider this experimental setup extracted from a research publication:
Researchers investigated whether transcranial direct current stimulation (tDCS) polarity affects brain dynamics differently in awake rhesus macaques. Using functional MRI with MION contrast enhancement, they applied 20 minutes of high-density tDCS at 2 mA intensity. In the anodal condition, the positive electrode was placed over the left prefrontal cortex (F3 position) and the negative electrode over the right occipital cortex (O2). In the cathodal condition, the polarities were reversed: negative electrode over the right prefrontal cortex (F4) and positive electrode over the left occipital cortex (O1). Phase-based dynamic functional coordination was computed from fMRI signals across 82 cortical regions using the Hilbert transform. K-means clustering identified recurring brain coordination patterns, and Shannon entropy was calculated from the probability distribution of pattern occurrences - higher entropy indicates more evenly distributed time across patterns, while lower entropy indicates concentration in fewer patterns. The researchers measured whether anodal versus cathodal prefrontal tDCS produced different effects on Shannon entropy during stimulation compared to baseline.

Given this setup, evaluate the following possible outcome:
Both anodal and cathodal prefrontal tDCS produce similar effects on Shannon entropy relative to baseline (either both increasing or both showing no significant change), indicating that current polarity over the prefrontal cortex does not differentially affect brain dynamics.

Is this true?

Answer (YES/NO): NO